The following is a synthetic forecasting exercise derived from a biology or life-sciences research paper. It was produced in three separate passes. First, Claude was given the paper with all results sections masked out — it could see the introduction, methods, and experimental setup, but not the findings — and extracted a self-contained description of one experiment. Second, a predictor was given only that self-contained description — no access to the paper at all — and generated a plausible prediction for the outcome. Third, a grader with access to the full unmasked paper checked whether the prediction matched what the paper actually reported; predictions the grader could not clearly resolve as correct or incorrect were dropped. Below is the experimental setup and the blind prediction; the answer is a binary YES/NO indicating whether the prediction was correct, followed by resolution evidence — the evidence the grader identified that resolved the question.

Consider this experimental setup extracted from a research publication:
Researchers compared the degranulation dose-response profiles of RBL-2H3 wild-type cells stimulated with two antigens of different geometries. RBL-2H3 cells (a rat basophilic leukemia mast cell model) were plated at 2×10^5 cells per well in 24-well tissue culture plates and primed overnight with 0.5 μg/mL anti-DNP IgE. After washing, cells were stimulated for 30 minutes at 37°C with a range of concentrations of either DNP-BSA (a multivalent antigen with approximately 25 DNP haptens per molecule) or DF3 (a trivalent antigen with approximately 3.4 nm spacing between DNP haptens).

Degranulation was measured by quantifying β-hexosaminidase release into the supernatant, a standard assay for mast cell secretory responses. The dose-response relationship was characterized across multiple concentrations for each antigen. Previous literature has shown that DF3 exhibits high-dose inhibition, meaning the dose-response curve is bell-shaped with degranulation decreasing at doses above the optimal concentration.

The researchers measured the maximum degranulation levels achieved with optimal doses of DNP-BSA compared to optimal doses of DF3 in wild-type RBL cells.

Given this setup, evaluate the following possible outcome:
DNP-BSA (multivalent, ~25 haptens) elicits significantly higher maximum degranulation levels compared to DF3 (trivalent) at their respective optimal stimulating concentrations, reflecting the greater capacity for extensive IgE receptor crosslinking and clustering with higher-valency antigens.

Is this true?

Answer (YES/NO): YES